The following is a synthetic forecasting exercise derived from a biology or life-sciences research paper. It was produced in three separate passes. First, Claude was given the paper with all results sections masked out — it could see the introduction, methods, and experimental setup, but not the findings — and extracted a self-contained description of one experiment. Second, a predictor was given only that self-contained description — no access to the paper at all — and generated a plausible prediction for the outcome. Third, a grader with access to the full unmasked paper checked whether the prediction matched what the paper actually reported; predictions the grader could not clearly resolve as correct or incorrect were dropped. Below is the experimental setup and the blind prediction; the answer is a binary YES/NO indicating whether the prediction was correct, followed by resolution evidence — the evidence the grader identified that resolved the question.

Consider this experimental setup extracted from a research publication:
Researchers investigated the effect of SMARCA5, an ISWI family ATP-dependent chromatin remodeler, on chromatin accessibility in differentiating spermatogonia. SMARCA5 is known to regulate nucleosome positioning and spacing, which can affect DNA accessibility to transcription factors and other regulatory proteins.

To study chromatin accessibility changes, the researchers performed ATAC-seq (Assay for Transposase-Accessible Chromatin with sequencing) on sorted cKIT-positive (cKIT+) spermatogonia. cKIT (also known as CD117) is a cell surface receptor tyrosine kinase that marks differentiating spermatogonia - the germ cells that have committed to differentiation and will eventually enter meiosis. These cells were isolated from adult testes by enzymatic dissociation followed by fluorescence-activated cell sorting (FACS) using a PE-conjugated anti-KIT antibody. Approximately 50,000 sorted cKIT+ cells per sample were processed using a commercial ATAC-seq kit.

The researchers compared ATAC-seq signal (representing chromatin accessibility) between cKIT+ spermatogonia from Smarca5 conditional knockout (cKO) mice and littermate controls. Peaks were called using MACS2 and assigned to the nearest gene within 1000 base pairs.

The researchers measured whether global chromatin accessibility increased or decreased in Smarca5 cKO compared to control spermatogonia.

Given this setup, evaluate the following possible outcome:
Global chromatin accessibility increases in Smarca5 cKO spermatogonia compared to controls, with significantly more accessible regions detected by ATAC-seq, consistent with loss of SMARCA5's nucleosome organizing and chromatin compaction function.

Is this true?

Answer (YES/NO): NO